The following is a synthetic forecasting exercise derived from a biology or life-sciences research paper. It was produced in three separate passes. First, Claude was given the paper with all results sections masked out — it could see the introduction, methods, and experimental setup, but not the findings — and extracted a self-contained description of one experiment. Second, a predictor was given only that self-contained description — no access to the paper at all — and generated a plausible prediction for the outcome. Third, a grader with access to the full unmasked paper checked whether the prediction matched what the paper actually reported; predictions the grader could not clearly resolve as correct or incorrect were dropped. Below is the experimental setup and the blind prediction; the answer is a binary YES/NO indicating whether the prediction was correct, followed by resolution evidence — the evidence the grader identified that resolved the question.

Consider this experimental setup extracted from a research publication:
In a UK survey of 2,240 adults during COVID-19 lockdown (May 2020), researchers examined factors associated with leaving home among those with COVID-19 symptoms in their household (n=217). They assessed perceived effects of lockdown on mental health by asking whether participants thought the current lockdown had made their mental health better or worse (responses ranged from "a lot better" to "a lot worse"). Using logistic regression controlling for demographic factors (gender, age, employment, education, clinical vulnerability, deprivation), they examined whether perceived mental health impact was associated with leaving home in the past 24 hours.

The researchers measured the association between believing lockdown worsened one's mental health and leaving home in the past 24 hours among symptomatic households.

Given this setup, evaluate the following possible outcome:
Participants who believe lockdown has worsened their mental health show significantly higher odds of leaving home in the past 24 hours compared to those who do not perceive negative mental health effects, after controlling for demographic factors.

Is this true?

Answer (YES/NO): YES